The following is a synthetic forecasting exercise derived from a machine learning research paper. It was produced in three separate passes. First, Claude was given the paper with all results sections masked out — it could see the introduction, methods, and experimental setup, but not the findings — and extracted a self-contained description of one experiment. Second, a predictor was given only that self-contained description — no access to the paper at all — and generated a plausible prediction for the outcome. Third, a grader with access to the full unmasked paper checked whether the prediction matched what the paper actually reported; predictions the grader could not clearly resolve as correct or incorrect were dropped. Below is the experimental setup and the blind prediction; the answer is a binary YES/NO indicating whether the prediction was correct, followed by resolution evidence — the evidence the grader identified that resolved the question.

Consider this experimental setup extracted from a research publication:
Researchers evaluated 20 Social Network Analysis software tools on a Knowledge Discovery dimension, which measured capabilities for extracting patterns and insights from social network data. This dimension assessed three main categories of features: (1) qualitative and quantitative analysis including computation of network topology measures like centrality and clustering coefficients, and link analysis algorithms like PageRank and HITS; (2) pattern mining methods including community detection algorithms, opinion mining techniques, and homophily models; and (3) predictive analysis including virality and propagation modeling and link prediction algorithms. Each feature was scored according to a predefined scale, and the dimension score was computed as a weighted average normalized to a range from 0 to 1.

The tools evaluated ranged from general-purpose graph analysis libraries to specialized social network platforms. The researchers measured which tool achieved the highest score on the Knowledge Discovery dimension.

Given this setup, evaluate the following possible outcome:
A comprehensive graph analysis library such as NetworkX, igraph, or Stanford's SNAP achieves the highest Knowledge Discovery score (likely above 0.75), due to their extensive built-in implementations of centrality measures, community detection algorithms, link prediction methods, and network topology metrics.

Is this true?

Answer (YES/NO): NO